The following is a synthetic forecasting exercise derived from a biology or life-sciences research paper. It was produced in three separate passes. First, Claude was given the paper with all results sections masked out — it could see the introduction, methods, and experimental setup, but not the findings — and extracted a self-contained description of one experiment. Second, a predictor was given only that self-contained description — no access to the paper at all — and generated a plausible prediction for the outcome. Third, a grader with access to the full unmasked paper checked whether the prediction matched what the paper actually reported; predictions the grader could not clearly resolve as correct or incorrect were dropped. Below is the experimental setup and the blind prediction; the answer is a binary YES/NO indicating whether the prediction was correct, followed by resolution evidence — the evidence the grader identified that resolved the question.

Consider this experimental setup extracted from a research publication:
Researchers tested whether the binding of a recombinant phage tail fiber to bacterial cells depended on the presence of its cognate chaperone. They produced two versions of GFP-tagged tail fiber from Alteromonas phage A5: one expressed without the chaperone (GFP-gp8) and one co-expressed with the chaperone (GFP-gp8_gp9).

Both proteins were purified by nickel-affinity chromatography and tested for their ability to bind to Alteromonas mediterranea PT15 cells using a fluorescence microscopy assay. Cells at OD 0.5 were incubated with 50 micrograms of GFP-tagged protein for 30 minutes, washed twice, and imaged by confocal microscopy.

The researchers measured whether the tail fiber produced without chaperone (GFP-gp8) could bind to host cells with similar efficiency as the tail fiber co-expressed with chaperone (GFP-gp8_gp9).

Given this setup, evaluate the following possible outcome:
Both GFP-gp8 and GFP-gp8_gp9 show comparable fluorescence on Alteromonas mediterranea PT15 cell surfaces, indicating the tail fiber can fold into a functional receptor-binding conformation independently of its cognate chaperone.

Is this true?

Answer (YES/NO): YES